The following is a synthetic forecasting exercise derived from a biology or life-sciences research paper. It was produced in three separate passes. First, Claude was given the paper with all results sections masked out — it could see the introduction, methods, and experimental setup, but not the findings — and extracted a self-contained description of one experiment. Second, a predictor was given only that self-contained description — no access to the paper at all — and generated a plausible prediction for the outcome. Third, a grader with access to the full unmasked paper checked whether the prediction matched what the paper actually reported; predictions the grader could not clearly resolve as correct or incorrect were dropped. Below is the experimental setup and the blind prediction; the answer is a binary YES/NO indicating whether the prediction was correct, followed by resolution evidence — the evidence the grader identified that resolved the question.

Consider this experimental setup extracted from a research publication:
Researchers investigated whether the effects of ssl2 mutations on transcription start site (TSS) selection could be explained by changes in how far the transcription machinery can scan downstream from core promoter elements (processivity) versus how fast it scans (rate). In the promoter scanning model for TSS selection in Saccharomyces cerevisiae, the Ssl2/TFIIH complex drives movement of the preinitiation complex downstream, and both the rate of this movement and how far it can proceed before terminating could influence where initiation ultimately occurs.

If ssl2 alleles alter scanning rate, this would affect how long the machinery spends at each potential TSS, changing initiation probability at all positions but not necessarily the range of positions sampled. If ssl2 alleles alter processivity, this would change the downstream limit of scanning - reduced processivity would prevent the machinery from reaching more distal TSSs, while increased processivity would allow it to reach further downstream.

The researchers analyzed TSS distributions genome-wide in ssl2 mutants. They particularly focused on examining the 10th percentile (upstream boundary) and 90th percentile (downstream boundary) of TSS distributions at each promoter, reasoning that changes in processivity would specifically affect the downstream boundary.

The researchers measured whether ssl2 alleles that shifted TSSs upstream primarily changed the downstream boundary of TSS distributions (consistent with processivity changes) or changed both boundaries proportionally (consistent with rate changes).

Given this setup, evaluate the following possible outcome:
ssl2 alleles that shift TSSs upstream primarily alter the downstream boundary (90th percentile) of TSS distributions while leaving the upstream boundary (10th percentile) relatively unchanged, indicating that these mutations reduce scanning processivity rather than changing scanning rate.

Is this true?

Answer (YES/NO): YES